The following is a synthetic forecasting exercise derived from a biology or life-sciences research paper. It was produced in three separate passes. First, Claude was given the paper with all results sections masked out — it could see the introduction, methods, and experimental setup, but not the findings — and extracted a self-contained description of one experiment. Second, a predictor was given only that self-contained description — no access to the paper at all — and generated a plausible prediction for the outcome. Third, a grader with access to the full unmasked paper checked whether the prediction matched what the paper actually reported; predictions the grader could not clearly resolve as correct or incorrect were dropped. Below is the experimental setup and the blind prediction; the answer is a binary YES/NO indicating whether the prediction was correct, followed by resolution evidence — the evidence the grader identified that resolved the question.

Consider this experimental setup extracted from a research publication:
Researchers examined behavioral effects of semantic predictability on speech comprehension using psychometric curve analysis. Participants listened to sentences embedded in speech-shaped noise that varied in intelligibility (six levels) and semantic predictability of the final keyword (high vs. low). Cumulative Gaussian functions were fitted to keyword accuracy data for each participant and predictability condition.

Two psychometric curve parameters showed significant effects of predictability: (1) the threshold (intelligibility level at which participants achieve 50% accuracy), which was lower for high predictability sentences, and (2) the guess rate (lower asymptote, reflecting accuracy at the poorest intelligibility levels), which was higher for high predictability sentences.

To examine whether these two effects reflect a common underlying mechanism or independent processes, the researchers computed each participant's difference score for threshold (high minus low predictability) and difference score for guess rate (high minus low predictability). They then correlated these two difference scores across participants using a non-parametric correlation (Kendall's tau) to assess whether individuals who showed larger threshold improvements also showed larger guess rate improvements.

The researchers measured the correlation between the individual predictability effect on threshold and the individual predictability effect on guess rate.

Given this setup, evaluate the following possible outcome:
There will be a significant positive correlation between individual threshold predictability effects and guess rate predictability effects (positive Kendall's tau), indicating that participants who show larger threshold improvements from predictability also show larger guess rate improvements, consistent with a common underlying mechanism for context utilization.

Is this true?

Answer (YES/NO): NO